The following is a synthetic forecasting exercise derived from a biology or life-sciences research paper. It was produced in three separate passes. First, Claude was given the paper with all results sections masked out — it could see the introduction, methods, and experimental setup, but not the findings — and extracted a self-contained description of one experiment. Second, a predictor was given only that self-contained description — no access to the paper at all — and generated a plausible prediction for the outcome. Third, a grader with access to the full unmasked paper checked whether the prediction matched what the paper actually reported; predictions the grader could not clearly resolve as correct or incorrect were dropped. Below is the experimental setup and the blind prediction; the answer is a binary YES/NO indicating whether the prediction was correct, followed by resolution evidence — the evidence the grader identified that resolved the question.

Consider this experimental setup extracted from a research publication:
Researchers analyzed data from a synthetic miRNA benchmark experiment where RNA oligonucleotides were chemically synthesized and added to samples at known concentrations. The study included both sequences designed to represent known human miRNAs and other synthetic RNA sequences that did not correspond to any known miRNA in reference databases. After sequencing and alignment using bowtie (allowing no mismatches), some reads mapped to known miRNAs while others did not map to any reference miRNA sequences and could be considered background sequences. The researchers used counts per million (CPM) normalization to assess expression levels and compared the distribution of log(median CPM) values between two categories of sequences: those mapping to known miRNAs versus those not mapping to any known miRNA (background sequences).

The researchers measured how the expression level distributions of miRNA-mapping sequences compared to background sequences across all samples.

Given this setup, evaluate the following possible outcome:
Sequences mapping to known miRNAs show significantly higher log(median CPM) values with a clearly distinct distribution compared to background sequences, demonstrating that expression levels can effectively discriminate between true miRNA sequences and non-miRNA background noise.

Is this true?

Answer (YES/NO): YES